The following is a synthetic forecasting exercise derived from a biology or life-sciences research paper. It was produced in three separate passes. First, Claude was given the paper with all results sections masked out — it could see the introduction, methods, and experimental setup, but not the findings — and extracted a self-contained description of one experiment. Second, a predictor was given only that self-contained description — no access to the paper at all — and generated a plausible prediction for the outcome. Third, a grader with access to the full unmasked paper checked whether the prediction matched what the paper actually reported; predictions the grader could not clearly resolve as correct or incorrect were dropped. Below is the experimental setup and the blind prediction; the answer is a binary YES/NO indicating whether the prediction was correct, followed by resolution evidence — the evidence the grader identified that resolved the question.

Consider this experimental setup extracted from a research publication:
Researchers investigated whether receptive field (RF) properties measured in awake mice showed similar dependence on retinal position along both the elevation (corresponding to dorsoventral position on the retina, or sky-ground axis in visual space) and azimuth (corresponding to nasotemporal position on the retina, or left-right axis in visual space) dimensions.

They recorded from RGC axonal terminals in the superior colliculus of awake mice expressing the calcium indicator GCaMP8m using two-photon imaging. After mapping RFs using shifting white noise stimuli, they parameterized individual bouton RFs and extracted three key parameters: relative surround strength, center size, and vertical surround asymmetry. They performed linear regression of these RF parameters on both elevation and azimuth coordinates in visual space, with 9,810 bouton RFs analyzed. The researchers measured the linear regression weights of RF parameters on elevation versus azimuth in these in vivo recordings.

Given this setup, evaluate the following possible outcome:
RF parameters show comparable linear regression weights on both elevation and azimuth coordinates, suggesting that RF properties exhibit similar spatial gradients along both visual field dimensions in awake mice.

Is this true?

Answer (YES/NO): NO